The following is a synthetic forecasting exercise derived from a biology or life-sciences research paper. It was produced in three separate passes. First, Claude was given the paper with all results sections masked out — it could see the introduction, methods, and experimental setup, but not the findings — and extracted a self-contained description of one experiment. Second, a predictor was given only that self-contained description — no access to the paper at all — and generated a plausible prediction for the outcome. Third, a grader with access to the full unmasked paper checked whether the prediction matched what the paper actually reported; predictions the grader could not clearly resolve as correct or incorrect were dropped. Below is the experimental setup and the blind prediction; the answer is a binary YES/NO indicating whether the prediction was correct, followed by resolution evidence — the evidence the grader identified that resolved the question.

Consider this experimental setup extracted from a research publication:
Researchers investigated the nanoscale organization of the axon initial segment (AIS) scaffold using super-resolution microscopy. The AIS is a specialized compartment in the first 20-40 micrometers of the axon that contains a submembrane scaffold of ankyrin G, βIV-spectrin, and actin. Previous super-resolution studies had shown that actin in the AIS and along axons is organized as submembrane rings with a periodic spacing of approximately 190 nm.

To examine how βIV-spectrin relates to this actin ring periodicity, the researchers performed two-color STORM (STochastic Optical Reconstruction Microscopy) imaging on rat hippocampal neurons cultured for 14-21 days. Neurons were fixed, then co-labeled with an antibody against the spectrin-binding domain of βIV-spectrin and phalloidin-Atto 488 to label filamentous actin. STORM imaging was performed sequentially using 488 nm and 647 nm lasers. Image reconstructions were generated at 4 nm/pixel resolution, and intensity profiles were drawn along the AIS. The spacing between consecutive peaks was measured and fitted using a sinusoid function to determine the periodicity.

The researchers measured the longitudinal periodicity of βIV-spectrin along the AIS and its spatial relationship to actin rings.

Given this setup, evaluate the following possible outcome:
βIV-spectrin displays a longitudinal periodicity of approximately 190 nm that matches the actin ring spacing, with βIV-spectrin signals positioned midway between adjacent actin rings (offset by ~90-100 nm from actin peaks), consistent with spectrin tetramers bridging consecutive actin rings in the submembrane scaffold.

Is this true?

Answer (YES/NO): NO